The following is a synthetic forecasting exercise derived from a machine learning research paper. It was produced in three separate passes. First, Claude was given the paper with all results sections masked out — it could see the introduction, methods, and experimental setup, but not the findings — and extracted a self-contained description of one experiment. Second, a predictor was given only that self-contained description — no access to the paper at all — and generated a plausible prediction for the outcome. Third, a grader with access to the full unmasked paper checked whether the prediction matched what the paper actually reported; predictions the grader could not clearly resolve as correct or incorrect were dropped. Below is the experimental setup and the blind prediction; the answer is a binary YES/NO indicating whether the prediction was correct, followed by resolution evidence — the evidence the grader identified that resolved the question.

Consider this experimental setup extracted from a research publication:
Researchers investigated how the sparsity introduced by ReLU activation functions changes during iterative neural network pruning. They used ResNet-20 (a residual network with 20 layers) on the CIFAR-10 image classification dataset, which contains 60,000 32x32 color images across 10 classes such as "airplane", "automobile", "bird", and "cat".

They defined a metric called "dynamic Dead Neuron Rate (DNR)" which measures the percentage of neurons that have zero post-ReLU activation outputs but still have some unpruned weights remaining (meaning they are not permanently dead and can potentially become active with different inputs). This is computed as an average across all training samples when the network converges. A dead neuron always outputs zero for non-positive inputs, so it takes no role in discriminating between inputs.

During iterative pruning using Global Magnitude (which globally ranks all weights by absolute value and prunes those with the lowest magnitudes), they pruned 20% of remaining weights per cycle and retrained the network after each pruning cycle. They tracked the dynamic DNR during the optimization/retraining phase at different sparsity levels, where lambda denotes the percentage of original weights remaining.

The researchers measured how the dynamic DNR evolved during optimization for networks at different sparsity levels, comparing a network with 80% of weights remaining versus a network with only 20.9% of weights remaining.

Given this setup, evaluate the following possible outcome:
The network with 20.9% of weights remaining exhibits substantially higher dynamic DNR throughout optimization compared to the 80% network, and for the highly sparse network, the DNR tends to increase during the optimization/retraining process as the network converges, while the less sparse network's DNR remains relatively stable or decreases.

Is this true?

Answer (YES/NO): NO